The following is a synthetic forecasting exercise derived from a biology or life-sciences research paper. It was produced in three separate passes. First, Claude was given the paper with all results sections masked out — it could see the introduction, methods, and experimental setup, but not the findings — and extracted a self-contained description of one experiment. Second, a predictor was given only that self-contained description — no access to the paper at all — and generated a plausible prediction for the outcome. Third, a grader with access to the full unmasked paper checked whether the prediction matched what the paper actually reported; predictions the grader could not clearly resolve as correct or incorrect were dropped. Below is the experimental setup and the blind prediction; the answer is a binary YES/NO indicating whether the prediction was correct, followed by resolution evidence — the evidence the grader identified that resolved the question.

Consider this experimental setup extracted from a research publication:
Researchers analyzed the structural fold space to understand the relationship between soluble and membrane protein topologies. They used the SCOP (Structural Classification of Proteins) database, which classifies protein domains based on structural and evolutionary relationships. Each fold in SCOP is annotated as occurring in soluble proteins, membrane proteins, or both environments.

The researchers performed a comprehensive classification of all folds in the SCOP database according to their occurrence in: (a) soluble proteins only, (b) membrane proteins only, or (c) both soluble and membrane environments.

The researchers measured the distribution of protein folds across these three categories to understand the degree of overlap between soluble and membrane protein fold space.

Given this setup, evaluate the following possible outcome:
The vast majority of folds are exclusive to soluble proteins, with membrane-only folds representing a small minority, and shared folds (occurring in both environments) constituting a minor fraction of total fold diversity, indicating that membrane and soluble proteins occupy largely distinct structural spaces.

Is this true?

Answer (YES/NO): NO